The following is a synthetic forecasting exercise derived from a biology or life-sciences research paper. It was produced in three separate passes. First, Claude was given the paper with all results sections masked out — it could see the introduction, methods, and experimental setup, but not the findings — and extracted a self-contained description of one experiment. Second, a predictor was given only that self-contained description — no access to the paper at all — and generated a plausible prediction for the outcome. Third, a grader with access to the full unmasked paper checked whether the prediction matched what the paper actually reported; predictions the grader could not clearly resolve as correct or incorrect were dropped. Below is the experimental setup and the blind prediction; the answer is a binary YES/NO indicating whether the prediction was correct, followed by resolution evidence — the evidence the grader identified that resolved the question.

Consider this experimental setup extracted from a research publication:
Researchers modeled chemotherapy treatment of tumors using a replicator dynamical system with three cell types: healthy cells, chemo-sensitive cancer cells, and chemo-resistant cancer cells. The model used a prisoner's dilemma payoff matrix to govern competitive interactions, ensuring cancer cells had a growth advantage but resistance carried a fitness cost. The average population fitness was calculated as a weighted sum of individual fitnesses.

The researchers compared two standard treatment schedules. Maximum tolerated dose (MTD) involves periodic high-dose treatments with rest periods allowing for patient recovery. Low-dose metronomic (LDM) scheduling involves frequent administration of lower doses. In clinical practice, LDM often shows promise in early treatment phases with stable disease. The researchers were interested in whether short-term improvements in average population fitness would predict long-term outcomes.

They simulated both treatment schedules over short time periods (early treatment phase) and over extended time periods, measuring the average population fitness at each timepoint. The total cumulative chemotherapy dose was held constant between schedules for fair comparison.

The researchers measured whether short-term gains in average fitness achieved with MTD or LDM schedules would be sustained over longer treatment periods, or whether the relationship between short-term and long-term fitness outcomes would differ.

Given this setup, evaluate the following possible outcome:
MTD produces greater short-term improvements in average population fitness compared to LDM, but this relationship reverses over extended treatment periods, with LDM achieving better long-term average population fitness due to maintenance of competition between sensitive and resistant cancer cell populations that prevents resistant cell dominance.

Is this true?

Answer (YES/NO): NO